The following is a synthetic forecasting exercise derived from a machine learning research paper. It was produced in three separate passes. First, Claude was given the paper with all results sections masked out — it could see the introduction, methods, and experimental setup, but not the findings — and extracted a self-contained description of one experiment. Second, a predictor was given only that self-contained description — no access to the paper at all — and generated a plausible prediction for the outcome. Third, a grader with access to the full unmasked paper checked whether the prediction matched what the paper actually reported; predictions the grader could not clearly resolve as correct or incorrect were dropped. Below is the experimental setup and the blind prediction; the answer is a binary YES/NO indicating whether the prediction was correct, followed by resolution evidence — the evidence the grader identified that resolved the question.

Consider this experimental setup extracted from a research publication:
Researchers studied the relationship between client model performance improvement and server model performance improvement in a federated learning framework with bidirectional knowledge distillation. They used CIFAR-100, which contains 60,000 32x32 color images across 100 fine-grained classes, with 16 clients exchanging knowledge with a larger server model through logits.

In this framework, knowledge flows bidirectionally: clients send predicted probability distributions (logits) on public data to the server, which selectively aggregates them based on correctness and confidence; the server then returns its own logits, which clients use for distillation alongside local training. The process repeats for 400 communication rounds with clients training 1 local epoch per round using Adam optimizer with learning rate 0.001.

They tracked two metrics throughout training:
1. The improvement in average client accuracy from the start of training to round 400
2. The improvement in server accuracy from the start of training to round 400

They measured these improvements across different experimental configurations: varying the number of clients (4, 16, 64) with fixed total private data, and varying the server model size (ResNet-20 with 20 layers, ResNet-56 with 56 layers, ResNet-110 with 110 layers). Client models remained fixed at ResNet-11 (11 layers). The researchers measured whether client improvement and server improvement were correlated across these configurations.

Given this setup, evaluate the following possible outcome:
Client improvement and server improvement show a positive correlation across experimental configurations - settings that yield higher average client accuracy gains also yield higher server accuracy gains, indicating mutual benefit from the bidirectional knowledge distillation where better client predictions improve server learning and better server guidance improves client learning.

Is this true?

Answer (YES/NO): YES